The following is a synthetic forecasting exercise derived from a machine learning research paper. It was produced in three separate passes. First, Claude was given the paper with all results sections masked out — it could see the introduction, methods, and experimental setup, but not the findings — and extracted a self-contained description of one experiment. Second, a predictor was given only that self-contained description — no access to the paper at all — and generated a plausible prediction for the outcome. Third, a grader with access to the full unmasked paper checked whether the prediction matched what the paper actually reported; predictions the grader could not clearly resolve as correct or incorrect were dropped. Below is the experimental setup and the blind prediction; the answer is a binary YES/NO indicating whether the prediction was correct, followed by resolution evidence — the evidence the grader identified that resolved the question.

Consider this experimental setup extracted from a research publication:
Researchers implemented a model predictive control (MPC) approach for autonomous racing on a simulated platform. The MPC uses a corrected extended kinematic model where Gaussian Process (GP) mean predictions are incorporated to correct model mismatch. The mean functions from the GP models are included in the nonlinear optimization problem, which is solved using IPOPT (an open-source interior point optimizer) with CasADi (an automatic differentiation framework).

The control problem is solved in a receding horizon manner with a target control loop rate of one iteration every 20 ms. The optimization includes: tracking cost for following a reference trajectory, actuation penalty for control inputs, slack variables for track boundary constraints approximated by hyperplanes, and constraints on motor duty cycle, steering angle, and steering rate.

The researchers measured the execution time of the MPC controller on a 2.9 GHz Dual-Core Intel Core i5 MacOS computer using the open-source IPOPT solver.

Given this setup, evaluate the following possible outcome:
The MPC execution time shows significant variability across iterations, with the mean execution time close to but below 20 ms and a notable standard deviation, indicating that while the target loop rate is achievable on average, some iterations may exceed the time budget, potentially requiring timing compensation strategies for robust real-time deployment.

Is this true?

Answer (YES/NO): NO